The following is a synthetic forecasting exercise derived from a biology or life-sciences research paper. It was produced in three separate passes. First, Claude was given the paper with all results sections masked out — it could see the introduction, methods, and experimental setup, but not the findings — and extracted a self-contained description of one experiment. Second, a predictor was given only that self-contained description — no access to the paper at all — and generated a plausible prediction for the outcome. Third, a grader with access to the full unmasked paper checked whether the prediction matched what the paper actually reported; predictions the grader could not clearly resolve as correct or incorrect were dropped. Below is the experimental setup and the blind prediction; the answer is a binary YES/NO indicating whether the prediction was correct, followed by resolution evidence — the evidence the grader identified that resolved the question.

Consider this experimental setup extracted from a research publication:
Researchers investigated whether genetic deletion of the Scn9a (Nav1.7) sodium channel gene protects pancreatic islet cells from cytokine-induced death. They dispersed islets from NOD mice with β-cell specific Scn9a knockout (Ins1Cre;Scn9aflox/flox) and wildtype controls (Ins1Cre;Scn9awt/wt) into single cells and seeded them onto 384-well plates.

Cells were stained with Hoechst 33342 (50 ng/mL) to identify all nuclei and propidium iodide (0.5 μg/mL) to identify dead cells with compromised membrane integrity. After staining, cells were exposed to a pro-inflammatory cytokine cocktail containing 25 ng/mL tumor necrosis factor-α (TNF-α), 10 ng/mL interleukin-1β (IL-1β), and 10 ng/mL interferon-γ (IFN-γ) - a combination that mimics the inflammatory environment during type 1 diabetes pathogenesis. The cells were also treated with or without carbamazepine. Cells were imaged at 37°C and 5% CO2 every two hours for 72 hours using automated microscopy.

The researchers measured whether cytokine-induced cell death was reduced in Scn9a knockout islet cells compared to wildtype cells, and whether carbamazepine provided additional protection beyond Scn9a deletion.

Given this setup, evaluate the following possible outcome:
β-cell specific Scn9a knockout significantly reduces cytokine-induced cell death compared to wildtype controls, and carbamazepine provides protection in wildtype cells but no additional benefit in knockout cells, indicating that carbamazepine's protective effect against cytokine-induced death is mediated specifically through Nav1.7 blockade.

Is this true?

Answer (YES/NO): YES